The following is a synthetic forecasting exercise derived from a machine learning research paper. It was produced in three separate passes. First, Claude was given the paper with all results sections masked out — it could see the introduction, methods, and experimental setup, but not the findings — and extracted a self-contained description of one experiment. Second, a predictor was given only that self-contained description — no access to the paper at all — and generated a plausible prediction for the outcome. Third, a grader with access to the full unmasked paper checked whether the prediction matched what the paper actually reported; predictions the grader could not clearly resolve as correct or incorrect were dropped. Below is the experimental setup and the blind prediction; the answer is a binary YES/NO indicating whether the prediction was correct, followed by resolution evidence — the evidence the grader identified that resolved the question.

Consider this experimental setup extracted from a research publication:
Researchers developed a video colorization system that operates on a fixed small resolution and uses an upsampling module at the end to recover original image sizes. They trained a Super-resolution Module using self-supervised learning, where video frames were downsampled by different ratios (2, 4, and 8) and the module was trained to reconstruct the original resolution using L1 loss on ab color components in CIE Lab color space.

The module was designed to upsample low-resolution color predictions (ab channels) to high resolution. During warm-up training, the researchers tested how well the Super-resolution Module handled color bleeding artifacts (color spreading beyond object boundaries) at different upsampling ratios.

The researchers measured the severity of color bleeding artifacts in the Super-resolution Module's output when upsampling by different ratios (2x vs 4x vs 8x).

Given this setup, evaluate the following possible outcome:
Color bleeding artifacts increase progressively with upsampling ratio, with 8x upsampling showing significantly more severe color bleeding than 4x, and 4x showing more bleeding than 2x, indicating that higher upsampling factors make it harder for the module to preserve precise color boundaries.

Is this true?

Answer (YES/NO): NO